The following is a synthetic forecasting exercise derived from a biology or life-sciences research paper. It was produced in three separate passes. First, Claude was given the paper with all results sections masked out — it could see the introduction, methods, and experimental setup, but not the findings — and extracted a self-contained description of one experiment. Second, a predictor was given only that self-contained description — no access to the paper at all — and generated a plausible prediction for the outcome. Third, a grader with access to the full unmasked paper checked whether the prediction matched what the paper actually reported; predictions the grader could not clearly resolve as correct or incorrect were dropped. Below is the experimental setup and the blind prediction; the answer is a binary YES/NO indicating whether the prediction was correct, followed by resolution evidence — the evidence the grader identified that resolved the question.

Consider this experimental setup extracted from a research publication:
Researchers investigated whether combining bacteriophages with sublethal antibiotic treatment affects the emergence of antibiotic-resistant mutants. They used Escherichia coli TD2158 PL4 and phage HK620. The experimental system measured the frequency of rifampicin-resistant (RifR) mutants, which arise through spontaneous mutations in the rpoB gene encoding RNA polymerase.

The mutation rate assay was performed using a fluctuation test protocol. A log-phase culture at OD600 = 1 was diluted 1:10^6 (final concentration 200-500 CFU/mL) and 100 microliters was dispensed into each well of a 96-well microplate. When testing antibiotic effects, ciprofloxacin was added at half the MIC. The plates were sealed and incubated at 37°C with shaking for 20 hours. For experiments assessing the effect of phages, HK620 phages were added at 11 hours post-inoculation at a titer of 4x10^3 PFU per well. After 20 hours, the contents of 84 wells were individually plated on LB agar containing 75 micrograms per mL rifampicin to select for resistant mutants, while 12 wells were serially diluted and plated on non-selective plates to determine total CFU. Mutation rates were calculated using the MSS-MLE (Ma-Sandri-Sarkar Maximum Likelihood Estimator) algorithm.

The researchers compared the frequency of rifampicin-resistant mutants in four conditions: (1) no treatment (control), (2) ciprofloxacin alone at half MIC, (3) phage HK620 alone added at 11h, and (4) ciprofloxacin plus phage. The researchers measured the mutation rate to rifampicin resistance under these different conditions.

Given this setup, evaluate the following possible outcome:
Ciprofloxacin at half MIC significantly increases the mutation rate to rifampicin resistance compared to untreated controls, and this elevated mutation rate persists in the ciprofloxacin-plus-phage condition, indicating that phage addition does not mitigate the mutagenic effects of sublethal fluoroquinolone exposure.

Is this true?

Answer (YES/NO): NO